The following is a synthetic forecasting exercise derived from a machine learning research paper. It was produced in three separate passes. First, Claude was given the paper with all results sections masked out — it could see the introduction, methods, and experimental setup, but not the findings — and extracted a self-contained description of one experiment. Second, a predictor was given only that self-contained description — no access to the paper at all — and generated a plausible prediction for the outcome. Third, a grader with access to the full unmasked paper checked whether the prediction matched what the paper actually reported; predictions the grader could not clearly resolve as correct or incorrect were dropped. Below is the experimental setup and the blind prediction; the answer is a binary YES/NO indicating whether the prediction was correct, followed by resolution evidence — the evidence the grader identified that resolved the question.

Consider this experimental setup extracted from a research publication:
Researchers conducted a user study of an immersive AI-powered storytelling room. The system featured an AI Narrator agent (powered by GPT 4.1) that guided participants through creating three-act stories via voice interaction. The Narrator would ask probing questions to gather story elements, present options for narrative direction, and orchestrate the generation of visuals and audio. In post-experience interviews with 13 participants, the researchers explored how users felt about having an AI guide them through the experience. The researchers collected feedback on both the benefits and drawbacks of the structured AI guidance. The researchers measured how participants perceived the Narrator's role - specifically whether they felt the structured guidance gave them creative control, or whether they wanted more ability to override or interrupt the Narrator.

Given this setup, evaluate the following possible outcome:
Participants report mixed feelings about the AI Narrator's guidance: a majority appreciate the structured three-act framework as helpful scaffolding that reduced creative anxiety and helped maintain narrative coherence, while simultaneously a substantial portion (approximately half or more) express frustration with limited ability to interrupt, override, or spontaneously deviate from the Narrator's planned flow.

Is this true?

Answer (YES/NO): NO